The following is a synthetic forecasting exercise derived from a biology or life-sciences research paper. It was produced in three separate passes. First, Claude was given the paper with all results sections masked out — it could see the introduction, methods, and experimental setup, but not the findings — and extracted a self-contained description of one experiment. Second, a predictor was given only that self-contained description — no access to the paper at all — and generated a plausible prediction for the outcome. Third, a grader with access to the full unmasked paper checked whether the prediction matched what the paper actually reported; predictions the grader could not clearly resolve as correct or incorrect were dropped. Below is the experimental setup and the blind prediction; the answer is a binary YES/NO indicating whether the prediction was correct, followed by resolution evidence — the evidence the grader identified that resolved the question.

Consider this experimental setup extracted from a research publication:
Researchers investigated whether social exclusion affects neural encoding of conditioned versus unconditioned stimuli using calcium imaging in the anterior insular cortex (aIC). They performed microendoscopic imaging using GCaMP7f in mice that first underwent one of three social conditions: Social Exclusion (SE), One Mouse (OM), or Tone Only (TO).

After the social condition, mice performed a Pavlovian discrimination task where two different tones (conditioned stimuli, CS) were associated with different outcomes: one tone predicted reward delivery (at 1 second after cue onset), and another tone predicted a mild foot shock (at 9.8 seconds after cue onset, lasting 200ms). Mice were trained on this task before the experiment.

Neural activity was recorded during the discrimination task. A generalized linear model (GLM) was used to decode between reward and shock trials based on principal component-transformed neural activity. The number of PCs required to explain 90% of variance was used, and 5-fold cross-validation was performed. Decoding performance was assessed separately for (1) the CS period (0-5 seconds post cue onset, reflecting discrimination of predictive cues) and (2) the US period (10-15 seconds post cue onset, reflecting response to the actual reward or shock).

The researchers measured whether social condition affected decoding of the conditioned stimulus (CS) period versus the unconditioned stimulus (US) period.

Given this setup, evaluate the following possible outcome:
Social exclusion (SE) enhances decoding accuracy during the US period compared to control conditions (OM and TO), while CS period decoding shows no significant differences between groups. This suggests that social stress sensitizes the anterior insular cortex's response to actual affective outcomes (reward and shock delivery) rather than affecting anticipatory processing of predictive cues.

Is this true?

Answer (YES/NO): NO